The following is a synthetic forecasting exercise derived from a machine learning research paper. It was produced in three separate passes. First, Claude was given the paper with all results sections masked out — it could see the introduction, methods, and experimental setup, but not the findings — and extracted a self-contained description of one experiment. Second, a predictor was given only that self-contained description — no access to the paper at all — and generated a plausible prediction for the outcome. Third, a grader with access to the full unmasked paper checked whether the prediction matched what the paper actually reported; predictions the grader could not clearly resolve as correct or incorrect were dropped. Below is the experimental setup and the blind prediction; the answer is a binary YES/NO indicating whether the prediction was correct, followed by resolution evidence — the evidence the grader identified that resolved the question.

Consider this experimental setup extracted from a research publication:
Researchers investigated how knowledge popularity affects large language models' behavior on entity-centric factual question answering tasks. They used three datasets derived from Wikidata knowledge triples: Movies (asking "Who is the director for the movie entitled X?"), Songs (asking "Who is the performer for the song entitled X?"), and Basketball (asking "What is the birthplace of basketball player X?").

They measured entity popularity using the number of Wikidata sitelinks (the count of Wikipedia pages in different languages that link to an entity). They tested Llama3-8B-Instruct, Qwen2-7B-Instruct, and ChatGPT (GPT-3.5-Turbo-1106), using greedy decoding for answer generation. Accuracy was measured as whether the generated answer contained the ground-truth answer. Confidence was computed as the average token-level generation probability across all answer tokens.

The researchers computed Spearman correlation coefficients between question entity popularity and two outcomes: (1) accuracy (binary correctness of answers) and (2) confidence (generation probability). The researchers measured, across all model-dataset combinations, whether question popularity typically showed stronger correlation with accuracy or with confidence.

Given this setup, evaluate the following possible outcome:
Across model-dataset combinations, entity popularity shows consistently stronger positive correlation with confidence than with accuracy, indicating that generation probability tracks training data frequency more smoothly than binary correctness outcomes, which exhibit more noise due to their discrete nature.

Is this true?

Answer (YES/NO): YES